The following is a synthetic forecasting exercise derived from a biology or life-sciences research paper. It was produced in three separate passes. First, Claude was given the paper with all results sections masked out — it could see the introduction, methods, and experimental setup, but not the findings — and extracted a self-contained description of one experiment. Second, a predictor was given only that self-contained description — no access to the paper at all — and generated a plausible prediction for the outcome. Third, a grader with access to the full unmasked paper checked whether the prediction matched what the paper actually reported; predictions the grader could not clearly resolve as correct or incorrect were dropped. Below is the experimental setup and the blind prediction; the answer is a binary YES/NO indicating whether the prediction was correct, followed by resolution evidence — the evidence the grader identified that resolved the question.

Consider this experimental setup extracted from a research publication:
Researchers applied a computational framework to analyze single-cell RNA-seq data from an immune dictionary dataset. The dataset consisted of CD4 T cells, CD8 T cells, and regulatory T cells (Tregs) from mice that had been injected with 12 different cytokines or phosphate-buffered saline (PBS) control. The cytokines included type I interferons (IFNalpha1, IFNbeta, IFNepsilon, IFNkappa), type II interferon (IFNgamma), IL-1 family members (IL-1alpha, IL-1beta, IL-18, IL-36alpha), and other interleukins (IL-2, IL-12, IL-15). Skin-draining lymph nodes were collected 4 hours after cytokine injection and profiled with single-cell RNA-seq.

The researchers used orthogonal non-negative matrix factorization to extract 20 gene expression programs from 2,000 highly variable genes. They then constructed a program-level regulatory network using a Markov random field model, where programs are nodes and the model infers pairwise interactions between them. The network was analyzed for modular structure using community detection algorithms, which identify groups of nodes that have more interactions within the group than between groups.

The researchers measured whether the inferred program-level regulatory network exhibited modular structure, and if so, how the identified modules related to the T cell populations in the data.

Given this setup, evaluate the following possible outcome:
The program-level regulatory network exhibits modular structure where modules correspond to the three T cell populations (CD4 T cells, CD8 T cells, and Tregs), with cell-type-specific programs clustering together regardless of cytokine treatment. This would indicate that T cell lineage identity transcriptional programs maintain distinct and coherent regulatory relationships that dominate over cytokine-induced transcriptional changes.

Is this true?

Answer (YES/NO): NO